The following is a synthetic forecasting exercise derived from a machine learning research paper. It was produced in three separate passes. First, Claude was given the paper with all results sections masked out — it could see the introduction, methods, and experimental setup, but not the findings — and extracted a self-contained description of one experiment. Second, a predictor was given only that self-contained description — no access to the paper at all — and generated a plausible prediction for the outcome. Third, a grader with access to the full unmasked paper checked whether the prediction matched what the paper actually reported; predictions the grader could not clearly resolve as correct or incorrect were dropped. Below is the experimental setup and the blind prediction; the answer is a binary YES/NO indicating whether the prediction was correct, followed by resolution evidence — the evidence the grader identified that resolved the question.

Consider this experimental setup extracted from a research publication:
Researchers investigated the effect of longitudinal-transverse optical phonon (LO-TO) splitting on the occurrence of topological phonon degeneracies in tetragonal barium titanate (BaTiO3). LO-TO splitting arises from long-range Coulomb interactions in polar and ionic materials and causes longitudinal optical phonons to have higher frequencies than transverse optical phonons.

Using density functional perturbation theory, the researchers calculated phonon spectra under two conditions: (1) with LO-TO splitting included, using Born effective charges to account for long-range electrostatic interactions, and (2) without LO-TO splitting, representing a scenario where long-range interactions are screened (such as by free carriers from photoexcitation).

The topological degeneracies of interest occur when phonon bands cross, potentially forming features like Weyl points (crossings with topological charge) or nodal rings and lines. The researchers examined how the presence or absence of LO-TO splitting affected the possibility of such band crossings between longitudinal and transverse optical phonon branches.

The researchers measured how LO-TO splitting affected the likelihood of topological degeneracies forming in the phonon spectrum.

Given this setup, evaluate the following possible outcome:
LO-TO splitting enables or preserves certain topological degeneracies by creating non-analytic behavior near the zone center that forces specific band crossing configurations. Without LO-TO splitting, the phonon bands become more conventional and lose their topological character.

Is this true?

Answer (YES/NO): NO